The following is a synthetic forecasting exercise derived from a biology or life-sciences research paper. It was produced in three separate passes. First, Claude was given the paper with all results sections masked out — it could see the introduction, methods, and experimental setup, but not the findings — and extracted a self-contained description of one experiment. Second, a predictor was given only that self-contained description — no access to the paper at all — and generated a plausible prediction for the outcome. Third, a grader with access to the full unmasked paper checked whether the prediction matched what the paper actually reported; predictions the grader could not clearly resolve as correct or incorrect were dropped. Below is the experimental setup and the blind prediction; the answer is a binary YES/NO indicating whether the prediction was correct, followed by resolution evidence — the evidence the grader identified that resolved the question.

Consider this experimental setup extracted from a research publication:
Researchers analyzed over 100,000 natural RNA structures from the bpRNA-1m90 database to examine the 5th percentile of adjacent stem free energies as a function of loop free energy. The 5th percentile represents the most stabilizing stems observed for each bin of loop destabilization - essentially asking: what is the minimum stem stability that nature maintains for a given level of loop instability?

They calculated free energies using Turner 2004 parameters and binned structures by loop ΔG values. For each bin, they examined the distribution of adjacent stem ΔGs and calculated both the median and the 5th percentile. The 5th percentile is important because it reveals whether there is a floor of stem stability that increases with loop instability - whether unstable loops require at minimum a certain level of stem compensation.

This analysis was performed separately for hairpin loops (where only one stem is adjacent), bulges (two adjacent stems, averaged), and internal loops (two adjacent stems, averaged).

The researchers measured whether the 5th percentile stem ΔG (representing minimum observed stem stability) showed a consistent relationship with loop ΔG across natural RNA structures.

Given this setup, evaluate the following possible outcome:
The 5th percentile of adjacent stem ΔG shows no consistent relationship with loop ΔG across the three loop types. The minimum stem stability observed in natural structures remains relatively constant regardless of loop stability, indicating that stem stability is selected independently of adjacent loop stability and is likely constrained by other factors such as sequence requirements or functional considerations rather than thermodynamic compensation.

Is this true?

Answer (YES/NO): NO